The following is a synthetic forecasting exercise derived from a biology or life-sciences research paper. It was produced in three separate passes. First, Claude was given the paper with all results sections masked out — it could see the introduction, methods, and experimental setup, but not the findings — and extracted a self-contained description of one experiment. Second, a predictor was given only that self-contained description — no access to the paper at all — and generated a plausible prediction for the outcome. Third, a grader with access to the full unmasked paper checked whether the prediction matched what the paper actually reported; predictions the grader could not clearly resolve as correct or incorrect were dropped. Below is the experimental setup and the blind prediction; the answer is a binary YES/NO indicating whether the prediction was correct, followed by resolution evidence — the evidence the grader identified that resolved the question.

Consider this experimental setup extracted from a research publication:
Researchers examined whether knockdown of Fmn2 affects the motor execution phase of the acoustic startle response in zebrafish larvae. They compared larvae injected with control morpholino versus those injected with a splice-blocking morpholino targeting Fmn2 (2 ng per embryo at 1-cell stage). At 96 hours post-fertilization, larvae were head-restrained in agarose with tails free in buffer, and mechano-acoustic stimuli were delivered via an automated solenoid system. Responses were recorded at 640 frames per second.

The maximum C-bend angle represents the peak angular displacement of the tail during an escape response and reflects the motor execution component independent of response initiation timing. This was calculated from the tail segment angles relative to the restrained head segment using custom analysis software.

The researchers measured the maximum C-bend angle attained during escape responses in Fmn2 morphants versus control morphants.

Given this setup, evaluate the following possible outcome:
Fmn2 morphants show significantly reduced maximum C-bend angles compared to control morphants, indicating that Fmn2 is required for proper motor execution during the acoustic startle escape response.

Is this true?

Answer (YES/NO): NO